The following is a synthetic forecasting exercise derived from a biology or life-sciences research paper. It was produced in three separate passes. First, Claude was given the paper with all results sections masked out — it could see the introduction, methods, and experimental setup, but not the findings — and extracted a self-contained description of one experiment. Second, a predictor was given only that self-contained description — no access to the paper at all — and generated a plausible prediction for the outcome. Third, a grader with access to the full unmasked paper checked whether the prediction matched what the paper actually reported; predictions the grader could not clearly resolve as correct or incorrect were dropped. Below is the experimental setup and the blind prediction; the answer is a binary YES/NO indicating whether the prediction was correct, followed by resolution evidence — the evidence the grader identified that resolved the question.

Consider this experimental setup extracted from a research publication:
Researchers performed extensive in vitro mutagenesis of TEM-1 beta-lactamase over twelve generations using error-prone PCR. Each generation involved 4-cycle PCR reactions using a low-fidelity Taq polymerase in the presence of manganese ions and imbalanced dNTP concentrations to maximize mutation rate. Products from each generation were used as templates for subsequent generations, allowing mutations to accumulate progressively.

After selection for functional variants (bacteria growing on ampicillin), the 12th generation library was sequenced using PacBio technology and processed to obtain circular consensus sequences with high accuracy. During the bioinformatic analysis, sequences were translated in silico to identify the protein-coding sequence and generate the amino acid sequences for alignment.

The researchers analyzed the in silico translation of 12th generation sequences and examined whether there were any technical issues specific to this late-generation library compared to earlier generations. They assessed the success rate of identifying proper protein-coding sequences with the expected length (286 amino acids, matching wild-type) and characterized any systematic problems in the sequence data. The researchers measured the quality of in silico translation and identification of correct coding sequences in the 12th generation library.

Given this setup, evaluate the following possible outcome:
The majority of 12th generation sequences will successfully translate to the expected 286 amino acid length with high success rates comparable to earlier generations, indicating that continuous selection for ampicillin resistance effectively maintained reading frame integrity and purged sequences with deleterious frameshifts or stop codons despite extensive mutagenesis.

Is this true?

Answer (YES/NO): NO